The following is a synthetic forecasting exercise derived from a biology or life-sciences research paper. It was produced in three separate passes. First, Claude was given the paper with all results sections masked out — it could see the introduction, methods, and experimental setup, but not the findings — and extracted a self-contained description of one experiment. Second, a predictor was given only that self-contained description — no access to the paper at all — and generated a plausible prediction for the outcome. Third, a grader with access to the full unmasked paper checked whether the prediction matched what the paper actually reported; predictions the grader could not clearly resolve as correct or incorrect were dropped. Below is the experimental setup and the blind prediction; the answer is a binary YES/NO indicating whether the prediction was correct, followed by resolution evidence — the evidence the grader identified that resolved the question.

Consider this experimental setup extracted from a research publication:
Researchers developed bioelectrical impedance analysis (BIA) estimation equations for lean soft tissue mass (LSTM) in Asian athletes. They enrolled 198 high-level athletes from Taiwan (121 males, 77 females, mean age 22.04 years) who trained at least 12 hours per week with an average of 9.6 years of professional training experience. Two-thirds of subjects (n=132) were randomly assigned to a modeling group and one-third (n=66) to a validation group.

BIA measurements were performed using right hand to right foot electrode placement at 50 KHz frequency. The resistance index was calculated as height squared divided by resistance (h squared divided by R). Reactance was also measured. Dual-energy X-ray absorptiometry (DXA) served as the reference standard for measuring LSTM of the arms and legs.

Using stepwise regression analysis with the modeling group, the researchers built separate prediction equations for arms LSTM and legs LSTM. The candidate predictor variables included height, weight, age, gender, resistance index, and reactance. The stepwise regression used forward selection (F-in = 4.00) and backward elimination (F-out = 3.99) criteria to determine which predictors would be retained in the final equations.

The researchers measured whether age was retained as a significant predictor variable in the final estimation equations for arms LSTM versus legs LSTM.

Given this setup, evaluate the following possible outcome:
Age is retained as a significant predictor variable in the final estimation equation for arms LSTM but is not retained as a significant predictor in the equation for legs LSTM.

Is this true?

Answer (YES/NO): NO